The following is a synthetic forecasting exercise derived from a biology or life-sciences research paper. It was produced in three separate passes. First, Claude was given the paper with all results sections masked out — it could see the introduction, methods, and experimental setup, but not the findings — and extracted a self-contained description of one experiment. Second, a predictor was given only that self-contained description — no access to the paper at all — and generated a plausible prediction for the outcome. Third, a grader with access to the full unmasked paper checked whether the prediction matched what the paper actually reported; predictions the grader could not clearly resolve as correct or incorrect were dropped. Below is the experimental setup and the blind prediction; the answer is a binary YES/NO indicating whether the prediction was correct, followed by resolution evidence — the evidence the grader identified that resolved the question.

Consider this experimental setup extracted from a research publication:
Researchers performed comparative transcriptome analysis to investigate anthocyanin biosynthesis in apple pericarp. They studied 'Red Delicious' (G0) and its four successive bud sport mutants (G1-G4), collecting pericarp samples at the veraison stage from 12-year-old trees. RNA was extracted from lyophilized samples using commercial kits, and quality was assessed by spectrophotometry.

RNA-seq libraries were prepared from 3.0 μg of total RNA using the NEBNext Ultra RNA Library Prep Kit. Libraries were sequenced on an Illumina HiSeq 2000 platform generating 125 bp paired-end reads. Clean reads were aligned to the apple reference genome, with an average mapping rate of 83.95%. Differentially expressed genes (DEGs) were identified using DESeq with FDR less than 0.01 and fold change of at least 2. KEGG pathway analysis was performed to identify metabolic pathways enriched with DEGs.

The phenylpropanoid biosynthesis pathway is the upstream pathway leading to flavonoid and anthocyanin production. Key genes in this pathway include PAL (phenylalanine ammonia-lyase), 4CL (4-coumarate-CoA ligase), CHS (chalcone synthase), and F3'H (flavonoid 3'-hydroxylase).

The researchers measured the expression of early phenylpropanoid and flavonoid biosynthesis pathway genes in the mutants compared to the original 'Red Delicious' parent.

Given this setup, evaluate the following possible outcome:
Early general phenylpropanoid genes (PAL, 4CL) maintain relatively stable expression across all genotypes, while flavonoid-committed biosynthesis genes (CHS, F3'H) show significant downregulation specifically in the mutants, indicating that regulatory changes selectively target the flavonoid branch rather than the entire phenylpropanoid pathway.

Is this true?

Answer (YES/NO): NO